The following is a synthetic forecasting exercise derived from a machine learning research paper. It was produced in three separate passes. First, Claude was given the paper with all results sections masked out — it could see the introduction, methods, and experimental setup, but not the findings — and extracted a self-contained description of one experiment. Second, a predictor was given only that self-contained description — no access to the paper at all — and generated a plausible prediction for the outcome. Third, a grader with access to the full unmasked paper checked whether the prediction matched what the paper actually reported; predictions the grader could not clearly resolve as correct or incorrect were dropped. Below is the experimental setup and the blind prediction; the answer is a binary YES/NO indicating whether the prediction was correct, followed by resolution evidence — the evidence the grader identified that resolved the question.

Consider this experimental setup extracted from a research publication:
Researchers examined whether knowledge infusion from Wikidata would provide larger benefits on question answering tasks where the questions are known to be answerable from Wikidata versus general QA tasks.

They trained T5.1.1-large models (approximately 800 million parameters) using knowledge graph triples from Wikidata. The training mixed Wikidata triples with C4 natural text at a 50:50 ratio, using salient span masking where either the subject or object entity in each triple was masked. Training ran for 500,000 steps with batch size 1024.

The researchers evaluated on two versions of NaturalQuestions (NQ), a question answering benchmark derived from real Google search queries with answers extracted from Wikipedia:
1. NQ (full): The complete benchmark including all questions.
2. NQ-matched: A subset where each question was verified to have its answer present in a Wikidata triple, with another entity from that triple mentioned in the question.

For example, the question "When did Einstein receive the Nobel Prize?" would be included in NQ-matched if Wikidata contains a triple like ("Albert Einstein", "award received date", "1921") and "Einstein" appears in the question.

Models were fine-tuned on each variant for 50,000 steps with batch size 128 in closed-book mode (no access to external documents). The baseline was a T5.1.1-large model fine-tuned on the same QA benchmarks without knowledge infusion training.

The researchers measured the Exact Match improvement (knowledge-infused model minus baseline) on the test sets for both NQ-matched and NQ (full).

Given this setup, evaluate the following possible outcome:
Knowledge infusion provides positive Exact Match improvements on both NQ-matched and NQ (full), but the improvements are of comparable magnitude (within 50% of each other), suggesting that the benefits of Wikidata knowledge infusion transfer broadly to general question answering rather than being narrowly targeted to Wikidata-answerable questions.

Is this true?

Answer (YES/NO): NO